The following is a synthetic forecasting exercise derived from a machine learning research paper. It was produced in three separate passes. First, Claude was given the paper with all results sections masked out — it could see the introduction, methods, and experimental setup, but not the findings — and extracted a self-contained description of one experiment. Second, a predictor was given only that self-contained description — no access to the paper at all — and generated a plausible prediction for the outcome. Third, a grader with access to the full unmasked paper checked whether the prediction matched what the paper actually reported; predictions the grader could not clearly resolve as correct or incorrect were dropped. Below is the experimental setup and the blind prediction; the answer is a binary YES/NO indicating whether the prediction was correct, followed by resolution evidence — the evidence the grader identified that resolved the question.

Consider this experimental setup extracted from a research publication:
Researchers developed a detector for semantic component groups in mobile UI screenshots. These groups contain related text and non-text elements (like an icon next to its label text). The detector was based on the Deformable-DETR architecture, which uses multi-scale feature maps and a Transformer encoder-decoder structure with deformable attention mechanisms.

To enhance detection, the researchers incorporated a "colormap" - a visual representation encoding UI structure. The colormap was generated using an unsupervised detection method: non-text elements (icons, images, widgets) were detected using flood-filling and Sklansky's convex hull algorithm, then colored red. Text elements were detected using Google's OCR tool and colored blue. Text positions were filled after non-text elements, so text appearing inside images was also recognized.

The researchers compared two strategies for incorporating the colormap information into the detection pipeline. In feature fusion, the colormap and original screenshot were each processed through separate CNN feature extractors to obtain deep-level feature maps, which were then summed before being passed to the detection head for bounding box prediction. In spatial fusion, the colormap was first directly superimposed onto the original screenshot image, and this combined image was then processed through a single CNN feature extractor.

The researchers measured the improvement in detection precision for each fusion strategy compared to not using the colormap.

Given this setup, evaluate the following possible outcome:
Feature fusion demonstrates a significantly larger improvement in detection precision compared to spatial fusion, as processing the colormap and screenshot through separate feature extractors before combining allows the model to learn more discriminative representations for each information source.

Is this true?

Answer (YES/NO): YES